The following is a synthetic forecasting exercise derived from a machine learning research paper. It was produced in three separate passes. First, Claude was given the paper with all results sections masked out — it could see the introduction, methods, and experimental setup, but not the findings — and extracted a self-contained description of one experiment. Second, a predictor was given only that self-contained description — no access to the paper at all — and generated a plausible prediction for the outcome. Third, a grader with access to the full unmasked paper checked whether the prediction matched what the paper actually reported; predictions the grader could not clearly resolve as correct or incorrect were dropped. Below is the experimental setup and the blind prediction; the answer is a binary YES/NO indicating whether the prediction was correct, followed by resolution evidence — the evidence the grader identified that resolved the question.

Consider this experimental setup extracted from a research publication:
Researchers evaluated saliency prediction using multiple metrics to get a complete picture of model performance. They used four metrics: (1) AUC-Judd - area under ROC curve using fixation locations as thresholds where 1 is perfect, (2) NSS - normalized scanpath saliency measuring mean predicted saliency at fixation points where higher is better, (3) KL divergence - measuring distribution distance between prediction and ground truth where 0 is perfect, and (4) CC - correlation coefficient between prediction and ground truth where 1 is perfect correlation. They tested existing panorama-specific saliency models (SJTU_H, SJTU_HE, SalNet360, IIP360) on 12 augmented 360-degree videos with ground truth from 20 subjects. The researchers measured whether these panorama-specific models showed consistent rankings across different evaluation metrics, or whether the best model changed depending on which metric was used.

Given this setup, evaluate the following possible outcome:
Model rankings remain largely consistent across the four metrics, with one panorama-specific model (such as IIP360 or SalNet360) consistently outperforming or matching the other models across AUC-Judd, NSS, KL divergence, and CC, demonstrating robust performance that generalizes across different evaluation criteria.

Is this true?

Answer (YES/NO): YES